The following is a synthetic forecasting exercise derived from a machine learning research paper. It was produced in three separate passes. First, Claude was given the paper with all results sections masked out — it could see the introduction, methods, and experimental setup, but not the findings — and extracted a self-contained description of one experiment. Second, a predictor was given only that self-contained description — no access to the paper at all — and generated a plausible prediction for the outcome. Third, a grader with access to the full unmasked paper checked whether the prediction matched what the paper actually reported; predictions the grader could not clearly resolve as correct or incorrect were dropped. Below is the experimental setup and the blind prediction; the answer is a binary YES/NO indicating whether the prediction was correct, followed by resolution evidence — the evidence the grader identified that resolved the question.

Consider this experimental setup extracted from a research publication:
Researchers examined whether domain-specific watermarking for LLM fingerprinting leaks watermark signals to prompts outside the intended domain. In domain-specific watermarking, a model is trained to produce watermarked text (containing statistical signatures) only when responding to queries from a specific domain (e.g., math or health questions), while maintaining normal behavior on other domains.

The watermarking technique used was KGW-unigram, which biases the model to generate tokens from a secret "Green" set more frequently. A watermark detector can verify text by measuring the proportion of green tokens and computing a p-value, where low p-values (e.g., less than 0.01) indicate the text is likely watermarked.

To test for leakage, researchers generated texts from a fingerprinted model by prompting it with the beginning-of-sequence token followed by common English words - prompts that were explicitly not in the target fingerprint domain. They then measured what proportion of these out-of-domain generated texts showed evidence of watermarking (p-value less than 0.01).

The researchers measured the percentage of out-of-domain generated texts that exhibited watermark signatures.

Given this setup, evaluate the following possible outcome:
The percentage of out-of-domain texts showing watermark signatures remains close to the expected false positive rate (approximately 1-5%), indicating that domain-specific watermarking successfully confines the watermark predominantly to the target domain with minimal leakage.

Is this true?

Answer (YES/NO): NO